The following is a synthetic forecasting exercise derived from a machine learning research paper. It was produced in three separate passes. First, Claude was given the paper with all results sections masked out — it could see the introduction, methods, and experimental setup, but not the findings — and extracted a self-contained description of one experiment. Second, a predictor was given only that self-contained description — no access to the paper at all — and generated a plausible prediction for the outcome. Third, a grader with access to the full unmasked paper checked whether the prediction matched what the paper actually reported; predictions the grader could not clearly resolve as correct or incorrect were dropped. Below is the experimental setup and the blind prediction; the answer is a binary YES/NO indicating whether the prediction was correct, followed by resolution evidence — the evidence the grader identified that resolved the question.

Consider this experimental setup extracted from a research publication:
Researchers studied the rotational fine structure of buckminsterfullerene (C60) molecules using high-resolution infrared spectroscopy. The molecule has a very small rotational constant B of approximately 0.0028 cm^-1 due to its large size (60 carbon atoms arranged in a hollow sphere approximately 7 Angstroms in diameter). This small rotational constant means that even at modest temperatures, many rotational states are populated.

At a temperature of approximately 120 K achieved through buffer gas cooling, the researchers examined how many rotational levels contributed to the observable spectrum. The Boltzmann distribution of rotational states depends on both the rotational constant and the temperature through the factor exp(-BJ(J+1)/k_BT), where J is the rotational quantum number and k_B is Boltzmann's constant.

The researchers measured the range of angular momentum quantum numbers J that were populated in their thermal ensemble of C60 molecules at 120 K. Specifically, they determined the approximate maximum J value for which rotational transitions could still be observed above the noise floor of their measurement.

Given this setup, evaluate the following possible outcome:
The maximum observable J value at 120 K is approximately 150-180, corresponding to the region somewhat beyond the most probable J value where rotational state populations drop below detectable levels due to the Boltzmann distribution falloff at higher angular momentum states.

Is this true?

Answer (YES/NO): NO